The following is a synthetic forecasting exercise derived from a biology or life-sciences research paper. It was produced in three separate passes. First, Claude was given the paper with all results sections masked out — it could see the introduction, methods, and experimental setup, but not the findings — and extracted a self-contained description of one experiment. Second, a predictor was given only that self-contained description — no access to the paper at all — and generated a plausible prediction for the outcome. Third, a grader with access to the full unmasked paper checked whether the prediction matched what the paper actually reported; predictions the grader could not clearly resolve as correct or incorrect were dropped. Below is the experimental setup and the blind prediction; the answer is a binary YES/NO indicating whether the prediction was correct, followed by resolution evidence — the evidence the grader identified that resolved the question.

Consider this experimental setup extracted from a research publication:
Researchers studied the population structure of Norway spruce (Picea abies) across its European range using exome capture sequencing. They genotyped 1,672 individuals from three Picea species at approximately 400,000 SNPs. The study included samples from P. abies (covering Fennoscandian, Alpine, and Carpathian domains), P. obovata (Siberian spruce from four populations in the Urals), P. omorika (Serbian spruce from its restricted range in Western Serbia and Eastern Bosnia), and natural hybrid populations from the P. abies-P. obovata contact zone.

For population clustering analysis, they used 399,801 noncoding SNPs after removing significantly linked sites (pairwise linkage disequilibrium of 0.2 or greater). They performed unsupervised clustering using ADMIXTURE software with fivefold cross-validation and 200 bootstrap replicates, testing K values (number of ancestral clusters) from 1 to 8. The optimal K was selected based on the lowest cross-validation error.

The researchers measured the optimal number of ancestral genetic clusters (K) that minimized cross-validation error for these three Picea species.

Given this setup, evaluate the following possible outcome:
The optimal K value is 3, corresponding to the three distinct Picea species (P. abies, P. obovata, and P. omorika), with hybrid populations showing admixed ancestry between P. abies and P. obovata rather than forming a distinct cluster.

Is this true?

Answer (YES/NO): NO